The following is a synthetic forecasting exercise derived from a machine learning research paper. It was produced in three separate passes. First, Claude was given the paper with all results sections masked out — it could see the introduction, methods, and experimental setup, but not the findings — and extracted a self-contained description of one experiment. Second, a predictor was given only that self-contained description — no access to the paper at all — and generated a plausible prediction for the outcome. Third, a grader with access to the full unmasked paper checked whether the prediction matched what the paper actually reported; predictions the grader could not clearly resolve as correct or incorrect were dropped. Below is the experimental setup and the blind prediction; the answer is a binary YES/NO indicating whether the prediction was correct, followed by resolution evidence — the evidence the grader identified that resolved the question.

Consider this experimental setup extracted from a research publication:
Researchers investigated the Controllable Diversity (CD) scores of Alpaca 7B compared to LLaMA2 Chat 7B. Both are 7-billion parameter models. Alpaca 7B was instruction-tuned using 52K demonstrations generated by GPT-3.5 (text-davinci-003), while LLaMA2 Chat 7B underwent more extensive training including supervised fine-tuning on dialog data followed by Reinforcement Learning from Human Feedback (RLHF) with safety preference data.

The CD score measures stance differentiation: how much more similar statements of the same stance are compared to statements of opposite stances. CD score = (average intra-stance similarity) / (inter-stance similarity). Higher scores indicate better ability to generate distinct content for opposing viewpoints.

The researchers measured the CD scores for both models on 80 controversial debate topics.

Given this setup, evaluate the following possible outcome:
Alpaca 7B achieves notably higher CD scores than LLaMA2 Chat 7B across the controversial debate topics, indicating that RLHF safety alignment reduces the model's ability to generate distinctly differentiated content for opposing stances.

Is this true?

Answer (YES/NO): NO